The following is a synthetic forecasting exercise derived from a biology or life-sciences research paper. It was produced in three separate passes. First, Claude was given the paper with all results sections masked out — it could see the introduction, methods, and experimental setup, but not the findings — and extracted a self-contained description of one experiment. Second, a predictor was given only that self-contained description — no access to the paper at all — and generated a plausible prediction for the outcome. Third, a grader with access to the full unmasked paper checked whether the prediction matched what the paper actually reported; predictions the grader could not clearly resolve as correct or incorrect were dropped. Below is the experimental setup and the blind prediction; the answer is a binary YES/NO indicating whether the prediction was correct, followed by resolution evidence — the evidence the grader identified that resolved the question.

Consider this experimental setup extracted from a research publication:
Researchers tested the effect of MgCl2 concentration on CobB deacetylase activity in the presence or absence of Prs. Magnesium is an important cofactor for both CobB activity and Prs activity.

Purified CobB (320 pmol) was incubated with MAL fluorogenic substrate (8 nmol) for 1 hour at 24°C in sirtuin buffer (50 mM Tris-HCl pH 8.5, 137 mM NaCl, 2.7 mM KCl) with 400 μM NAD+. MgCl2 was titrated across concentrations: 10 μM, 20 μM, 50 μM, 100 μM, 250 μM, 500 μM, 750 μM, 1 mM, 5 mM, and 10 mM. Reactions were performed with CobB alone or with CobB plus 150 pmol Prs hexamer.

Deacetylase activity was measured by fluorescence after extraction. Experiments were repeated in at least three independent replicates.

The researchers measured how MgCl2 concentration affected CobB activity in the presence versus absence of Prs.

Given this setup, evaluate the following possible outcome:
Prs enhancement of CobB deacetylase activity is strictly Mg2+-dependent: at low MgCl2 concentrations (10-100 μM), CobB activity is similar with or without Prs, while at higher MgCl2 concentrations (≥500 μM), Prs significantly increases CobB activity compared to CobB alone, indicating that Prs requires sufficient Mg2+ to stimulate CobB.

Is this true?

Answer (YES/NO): NO